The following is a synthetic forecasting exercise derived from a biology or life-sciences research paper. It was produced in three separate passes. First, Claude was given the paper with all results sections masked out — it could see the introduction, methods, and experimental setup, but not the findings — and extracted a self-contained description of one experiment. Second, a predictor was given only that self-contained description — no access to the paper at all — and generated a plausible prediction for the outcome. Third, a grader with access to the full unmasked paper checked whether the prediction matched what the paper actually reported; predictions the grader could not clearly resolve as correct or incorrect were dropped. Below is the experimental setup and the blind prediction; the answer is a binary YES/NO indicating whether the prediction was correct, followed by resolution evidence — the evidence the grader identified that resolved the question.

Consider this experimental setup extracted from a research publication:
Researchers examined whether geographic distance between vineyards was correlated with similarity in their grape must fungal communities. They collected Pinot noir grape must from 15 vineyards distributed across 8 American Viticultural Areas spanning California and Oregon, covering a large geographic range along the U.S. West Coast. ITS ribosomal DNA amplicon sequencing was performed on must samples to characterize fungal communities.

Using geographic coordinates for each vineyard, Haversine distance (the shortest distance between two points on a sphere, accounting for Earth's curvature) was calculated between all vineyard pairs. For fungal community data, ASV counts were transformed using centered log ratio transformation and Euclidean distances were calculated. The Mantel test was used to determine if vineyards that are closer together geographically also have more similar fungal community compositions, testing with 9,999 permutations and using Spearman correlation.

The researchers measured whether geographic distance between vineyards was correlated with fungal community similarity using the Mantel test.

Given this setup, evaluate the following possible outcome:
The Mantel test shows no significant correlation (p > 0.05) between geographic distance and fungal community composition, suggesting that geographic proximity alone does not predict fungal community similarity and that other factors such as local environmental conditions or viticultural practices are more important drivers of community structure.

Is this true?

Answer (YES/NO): YES